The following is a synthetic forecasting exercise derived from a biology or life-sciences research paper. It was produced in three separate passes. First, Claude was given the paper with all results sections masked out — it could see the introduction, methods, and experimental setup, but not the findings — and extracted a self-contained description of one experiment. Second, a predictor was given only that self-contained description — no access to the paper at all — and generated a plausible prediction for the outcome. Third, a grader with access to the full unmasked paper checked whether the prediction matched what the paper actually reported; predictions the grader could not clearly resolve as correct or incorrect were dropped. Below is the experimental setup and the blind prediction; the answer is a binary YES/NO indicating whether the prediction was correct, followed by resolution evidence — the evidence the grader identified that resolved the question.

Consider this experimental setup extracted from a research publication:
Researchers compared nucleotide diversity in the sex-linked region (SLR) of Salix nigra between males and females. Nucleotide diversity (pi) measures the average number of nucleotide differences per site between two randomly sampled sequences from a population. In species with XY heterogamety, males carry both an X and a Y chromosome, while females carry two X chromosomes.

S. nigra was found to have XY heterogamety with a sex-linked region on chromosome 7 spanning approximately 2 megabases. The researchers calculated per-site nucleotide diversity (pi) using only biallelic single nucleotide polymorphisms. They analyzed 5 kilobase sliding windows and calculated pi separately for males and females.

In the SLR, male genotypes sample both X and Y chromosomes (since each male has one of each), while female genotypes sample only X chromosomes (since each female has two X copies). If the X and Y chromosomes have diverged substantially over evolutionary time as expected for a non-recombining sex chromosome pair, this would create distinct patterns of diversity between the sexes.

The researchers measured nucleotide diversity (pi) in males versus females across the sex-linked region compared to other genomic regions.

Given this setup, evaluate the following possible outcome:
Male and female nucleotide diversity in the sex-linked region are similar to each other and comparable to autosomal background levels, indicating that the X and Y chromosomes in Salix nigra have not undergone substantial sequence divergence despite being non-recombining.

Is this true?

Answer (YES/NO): NO